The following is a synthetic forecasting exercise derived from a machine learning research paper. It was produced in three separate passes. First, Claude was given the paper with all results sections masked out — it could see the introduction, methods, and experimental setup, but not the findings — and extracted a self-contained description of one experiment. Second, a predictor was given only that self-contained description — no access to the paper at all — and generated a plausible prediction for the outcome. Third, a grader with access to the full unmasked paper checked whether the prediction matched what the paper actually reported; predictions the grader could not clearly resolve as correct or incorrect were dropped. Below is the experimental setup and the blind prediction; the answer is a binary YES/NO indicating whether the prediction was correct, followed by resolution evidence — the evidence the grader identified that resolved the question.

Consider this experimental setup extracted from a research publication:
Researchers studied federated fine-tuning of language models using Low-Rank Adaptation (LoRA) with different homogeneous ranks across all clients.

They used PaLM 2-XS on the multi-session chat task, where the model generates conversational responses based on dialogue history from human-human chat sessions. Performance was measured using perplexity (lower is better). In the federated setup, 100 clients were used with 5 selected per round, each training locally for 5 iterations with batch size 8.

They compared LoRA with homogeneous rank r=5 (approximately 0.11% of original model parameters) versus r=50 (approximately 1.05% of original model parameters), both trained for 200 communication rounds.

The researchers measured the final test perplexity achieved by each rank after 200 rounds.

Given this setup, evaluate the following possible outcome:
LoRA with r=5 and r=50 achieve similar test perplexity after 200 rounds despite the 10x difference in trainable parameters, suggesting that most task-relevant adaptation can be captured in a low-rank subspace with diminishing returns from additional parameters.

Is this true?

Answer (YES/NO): NO